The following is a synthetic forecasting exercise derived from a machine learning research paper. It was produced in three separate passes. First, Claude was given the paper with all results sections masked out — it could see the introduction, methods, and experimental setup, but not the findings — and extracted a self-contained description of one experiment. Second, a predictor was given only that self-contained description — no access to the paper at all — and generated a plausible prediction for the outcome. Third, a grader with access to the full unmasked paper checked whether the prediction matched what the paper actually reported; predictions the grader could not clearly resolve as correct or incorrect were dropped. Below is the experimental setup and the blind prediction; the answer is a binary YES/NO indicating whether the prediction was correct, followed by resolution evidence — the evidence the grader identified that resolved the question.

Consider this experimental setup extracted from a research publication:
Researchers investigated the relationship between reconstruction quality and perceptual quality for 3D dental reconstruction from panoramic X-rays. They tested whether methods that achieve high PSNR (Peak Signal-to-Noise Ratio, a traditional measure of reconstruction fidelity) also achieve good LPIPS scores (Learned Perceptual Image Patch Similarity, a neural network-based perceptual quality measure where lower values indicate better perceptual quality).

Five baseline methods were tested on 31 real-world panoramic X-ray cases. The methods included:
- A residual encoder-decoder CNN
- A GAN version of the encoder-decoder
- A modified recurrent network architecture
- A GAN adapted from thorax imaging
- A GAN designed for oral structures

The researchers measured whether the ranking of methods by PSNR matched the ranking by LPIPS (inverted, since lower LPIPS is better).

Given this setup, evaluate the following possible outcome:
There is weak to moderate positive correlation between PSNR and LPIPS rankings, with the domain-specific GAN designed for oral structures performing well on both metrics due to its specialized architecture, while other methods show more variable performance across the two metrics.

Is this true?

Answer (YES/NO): NO